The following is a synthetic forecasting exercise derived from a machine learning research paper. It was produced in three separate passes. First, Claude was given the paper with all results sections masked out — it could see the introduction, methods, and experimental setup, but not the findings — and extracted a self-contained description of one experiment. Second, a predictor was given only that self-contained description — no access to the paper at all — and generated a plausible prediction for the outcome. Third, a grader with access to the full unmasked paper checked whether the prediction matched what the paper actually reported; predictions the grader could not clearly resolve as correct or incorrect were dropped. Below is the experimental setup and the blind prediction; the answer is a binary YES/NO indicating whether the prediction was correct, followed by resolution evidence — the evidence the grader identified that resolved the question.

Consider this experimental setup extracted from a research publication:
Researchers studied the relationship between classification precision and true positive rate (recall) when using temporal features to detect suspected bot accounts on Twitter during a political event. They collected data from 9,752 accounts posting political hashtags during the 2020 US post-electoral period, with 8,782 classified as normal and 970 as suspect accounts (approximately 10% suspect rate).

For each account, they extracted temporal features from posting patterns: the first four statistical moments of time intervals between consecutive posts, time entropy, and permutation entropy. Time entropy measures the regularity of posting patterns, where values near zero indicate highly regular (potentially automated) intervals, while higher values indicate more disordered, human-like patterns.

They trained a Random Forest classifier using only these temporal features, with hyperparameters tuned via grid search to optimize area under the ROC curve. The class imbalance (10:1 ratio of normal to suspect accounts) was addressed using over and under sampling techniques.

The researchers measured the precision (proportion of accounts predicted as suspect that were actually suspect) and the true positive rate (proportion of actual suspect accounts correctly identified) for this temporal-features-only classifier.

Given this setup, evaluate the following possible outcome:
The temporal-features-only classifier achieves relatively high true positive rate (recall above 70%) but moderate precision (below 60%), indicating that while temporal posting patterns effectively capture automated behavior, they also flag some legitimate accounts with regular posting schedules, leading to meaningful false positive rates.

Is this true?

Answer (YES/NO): NO